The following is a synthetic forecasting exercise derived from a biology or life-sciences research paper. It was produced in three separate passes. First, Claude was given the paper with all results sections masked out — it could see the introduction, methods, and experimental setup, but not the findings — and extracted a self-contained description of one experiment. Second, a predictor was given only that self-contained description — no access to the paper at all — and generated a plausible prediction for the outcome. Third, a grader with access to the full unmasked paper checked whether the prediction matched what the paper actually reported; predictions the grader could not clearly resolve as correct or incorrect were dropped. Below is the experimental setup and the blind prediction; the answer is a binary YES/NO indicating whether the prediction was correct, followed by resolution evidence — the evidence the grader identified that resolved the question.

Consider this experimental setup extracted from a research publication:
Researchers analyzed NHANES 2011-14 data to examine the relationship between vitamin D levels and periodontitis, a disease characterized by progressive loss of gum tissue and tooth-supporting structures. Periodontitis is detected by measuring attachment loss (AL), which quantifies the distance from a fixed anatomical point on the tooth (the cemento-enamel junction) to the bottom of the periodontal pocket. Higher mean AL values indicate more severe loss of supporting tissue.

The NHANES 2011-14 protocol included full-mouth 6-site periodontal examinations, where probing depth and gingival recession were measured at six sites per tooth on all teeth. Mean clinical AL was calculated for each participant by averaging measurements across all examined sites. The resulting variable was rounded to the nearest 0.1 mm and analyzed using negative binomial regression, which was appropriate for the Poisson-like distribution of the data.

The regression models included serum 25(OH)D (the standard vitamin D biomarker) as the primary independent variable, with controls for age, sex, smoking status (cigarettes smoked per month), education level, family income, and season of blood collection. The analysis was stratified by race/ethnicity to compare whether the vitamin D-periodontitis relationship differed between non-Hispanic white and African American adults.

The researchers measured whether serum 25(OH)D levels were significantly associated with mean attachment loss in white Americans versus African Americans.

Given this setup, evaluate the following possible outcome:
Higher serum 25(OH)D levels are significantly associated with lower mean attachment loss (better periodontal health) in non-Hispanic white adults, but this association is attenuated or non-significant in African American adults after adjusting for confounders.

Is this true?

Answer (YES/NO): NO